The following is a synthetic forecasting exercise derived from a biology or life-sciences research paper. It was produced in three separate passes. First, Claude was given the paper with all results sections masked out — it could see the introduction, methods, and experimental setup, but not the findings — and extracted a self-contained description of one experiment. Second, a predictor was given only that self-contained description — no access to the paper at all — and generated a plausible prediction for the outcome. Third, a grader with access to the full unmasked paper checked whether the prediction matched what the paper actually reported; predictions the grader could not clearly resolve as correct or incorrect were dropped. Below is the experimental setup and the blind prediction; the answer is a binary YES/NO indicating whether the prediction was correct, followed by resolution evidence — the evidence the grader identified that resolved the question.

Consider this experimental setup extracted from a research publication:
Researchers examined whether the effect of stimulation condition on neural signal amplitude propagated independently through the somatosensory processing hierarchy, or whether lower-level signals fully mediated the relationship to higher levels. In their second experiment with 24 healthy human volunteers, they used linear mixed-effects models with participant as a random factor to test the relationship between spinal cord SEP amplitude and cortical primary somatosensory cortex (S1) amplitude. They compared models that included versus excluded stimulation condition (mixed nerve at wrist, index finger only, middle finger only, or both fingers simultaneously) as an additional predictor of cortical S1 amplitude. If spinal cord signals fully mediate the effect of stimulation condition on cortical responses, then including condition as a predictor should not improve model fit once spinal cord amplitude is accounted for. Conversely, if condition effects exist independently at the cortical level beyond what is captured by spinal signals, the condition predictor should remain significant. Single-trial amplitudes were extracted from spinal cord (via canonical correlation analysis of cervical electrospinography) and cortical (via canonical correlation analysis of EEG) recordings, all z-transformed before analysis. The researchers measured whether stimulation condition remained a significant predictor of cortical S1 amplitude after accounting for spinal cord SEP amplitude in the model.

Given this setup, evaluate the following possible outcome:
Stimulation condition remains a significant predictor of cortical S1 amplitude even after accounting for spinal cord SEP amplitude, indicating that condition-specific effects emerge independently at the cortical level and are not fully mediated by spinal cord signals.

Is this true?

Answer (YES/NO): YES